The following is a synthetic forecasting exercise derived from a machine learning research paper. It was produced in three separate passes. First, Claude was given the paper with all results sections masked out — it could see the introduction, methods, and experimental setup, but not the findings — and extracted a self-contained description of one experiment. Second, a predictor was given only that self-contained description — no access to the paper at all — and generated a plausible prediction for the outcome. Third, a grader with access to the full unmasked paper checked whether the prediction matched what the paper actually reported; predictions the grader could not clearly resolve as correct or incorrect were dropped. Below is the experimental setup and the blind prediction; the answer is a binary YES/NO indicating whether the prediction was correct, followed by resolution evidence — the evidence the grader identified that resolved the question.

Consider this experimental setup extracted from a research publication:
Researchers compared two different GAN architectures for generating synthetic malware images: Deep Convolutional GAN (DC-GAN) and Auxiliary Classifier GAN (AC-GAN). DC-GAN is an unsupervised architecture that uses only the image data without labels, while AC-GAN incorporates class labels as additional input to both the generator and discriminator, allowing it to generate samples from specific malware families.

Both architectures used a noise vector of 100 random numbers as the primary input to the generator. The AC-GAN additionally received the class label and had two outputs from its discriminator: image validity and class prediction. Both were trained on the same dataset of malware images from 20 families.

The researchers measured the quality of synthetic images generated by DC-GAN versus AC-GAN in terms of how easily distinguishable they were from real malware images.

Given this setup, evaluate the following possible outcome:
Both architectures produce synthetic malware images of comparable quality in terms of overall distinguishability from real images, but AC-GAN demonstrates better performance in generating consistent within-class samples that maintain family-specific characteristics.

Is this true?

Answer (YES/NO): NO